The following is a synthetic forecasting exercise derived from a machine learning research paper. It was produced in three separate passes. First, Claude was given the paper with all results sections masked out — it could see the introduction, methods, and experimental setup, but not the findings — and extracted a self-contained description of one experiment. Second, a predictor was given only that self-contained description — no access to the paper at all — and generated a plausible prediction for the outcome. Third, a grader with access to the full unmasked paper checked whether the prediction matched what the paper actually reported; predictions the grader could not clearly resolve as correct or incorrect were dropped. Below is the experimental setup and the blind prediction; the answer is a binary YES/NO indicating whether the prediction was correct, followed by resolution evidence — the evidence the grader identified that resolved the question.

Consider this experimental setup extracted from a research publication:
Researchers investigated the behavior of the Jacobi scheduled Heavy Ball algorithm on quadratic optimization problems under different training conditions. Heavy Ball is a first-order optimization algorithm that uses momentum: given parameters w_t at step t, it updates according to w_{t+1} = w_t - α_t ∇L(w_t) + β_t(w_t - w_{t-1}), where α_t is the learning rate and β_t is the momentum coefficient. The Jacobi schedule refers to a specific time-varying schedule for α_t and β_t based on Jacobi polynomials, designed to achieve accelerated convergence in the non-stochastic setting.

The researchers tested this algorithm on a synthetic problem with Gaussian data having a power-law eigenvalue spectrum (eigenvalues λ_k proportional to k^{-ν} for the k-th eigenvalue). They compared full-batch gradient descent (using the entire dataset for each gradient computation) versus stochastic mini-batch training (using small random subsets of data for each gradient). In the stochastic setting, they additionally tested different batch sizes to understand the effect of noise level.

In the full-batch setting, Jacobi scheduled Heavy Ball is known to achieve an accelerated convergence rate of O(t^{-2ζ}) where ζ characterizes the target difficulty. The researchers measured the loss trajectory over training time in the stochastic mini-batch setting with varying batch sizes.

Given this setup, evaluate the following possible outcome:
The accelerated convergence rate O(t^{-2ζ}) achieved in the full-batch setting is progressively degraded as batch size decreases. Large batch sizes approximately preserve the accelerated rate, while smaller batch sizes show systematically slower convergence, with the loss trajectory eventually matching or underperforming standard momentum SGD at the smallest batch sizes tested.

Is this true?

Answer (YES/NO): NO